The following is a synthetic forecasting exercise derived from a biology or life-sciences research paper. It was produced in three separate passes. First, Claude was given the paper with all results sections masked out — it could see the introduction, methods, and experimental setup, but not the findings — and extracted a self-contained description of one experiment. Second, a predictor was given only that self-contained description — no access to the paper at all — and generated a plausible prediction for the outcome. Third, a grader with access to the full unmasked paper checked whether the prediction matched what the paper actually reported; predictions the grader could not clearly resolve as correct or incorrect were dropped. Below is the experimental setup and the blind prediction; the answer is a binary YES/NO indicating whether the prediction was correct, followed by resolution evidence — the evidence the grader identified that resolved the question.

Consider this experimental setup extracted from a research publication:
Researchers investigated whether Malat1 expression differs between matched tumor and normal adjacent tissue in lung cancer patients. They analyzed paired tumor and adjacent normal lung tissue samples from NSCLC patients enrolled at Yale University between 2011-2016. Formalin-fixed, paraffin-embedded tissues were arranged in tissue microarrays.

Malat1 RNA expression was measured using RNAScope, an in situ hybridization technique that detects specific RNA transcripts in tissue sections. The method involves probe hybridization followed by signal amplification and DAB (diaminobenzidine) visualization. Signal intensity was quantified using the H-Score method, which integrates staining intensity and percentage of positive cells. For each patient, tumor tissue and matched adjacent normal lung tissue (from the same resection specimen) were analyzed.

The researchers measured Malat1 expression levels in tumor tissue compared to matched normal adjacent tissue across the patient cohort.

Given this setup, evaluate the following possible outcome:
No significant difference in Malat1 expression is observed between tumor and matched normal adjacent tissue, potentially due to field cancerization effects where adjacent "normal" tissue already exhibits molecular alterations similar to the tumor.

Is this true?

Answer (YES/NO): NO